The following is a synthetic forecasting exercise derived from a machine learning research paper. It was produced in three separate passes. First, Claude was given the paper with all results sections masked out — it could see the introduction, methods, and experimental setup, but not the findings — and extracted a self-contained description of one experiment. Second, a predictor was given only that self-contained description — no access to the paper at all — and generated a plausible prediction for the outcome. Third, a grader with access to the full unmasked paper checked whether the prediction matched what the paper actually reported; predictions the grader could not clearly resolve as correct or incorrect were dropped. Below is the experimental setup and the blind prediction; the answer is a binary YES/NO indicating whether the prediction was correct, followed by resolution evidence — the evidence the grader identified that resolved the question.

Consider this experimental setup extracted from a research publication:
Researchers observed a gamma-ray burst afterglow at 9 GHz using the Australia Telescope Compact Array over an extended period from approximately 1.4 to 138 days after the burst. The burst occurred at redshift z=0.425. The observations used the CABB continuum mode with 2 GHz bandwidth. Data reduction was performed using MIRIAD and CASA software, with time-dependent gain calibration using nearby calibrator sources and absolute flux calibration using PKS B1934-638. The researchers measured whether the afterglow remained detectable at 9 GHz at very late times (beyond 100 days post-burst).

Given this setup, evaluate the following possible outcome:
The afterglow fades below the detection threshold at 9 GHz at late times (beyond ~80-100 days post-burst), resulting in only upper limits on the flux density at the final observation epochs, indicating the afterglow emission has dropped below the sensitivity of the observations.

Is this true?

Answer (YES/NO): NO